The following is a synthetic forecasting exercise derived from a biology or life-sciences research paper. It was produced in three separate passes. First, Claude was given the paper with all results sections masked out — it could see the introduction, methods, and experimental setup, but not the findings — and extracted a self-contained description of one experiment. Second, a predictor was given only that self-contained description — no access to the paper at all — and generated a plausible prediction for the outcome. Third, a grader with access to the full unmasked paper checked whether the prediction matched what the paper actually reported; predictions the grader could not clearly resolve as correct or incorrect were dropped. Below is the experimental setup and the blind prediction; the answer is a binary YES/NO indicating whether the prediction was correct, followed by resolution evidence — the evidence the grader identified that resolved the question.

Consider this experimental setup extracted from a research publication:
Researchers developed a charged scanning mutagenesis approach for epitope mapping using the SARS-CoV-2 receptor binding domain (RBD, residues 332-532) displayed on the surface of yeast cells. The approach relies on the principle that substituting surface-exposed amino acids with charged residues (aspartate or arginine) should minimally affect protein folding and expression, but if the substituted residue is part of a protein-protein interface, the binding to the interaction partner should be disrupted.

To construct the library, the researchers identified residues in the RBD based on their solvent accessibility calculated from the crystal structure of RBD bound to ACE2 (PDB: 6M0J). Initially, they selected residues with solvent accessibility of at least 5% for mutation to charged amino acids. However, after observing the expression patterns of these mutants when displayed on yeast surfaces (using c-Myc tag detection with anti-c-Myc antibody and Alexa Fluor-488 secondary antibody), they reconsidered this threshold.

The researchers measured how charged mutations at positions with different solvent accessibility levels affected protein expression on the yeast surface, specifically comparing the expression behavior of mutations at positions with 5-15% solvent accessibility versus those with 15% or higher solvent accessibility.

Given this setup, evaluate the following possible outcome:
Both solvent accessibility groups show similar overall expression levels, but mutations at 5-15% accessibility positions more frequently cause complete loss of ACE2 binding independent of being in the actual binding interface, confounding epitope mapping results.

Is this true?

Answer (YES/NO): NO